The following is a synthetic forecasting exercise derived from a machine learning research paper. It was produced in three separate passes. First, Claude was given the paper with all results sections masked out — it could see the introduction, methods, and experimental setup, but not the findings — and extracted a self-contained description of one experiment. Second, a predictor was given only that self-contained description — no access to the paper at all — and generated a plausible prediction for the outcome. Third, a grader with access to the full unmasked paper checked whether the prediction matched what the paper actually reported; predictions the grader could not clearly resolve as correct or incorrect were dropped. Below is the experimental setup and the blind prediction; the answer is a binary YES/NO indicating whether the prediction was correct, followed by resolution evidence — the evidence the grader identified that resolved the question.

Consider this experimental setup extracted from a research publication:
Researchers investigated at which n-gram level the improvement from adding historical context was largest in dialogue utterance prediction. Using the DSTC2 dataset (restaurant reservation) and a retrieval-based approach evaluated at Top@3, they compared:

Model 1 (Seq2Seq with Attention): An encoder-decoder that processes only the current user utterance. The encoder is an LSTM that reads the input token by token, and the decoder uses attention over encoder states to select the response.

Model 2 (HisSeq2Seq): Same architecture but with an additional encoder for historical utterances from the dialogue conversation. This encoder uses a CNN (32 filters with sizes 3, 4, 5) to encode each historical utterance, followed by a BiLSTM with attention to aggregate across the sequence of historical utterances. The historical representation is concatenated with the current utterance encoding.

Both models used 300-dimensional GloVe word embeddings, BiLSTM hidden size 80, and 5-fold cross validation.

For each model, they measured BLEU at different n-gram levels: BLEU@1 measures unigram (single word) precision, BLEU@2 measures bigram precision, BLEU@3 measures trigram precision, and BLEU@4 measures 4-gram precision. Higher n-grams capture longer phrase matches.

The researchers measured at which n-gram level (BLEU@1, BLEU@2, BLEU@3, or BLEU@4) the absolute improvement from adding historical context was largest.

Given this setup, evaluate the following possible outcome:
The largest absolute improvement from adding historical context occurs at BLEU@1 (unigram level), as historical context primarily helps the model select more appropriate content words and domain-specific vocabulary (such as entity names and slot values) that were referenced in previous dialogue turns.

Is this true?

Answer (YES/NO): YES